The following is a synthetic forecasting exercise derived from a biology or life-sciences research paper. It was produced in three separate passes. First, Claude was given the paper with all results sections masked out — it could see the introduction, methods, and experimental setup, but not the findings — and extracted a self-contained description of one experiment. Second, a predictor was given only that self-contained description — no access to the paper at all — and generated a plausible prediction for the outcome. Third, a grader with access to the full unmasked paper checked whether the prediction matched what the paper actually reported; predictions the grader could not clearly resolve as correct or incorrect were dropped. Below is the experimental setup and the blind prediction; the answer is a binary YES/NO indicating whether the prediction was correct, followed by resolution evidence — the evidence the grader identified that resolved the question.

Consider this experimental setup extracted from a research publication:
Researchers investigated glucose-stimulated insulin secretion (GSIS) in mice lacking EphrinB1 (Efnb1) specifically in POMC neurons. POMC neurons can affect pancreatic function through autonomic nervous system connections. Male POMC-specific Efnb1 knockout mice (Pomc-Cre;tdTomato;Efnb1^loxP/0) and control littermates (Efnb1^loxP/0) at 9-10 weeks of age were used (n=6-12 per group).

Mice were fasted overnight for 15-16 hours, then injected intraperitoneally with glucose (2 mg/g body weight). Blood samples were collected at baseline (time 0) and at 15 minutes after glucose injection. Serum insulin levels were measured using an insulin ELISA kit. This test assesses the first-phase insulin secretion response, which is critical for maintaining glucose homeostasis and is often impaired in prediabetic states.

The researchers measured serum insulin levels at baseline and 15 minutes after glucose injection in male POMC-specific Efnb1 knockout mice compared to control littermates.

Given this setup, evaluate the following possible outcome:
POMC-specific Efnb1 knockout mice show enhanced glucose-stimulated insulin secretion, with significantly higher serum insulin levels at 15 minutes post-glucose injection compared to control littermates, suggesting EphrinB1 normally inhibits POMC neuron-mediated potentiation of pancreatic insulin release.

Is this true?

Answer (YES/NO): NO